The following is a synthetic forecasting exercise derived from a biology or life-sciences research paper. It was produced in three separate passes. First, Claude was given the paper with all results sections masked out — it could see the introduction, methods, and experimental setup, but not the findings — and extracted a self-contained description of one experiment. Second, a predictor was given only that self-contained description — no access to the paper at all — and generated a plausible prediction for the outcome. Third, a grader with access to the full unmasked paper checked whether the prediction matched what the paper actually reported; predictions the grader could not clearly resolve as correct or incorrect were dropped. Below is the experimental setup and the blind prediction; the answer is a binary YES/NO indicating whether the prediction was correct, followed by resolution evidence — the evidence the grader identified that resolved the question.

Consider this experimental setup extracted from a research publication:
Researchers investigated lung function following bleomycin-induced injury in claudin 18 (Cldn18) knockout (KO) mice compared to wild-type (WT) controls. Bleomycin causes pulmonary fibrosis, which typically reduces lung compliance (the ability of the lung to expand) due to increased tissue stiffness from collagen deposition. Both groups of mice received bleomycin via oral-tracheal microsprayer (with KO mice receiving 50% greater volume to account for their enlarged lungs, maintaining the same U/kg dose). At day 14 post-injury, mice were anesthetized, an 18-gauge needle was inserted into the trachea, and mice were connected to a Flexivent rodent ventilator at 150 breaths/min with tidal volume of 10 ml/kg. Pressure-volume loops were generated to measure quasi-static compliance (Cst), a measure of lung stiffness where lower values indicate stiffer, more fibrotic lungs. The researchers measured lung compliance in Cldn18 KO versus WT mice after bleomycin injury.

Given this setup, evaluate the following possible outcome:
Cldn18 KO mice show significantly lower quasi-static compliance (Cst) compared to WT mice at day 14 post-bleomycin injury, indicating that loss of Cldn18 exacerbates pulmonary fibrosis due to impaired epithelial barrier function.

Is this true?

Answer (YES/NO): NO